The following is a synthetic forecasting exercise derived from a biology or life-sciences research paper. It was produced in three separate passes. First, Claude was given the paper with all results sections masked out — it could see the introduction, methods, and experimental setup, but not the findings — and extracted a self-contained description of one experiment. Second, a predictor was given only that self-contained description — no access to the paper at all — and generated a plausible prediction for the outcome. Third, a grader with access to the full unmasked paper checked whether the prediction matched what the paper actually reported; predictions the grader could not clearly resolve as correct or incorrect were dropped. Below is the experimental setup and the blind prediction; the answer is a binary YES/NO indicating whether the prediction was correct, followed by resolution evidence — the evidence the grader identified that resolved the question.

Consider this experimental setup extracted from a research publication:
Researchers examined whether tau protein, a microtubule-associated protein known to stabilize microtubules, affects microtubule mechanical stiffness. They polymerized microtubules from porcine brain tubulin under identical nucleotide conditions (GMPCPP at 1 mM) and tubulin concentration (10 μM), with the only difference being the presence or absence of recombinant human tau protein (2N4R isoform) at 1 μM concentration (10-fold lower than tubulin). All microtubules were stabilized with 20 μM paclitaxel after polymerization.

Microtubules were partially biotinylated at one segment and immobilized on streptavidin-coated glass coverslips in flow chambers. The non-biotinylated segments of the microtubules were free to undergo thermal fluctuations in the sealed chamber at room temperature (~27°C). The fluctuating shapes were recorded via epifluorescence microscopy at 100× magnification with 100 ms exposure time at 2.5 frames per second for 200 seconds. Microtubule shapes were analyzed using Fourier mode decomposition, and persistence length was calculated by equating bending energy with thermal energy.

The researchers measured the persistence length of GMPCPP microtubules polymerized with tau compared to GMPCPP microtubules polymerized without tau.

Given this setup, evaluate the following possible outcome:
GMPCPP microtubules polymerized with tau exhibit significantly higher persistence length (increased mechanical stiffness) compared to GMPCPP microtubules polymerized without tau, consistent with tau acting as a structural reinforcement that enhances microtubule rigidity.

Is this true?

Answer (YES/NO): NO